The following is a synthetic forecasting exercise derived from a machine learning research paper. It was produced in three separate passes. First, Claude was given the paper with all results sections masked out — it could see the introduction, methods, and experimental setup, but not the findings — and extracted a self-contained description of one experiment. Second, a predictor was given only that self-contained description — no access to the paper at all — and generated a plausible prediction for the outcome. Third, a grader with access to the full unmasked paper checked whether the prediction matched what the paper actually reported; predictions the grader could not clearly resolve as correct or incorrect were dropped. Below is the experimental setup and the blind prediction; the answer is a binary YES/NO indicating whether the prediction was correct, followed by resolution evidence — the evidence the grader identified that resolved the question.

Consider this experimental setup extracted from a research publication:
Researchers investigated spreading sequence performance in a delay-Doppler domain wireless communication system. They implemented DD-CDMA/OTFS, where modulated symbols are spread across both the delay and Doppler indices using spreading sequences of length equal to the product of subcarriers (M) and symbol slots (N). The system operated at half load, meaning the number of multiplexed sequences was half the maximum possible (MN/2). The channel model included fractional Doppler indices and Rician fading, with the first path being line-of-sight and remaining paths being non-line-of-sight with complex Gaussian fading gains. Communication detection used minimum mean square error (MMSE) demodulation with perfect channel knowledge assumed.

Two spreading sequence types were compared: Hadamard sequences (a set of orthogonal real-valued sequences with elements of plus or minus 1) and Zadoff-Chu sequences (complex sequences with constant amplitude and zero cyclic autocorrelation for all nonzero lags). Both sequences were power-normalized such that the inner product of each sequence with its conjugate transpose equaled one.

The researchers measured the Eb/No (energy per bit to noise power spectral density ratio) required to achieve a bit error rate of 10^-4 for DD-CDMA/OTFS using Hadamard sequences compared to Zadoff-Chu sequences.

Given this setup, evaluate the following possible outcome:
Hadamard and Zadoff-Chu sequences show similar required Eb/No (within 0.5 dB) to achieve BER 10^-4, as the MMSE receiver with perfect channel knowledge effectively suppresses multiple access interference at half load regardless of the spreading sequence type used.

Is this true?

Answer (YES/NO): NO